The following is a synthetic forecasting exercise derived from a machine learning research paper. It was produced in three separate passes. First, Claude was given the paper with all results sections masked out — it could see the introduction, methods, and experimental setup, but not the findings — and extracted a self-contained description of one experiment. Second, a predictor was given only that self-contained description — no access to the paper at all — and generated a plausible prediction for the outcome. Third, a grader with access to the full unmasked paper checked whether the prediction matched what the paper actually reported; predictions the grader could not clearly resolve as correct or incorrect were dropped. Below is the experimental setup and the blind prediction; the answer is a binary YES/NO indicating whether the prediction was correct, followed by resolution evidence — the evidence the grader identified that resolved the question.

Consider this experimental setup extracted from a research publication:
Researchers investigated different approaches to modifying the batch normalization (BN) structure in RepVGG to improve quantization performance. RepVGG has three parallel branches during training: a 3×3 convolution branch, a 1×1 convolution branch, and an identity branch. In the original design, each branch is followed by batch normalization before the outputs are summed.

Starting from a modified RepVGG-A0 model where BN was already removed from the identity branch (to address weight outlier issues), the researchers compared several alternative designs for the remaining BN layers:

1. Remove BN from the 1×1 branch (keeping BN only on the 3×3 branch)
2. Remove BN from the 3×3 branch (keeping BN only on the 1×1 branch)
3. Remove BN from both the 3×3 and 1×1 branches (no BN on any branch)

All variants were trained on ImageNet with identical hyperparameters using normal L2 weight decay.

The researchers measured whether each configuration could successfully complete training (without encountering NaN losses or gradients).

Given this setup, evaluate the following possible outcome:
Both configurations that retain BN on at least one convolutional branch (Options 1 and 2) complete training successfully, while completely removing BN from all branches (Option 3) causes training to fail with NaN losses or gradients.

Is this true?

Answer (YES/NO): NO